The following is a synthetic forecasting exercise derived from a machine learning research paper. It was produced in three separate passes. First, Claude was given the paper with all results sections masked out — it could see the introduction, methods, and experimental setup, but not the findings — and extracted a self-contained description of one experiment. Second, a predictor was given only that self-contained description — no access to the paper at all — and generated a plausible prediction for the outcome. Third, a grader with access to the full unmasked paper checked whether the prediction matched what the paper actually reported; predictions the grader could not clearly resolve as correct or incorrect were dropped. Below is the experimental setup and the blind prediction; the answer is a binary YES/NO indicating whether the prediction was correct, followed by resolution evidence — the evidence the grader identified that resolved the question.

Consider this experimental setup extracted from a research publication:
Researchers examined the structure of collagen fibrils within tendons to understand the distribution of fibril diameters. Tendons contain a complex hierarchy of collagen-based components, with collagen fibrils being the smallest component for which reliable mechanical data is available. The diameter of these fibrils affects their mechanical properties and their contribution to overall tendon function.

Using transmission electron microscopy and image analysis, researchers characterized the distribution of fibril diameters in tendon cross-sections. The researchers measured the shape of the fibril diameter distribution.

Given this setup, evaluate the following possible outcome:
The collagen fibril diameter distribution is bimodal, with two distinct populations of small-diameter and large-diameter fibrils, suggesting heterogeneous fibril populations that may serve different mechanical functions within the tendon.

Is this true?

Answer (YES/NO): NO